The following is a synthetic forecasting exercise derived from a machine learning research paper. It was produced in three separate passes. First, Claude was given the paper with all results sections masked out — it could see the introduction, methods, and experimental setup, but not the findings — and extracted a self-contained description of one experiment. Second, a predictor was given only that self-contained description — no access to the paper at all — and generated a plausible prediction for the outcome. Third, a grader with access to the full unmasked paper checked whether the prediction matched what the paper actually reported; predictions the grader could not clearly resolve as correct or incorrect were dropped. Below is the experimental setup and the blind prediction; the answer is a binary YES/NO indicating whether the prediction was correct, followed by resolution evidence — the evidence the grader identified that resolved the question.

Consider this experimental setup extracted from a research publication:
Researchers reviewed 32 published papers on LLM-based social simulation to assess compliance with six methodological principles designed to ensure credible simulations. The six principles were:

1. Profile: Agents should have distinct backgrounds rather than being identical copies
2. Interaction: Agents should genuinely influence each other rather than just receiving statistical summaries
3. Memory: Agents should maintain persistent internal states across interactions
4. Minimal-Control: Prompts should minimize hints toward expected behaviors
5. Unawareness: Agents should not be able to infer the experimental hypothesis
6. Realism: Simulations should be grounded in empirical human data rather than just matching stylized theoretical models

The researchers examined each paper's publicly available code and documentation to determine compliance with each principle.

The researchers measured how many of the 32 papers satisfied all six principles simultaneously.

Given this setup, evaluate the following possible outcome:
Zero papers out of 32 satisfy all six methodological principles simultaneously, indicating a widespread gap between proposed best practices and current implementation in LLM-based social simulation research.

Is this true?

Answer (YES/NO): NO